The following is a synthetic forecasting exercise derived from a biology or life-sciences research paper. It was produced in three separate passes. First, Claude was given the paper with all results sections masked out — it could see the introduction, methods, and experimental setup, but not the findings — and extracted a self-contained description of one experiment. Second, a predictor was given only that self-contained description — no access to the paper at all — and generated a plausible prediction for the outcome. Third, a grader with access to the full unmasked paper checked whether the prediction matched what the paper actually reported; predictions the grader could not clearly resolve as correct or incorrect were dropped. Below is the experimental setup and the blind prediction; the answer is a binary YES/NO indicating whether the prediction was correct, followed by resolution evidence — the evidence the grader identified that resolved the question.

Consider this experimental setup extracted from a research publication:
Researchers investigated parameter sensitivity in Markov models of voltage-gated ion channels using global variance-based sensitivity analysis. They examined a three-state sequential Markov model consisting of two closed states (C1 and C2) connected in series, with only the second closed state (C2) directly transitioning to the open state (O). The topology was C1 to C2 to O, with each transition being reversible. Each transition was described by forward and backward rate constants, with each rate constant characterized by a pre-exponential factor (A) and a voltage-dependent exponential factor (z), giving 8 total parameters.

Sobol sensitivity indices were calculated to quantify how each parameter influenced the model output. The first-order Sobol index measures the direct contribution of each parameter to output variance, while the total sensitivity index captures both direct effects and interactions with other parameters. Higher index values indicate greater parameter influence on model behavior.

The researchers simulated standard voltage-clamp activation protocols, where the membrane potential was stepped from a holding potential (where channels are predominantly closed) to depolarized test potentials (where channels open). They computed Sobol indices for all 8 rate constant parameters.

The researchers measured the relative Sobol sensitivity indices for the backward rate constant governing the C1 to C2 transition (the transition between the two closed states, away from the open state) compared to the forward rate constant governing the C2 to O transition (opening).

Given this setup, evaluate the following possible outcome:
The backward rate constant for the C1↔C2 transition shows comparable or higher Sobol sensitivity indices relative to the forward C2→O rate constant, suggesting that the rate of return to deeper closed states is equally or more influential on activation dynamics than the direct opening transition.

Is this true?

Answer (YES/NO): NO